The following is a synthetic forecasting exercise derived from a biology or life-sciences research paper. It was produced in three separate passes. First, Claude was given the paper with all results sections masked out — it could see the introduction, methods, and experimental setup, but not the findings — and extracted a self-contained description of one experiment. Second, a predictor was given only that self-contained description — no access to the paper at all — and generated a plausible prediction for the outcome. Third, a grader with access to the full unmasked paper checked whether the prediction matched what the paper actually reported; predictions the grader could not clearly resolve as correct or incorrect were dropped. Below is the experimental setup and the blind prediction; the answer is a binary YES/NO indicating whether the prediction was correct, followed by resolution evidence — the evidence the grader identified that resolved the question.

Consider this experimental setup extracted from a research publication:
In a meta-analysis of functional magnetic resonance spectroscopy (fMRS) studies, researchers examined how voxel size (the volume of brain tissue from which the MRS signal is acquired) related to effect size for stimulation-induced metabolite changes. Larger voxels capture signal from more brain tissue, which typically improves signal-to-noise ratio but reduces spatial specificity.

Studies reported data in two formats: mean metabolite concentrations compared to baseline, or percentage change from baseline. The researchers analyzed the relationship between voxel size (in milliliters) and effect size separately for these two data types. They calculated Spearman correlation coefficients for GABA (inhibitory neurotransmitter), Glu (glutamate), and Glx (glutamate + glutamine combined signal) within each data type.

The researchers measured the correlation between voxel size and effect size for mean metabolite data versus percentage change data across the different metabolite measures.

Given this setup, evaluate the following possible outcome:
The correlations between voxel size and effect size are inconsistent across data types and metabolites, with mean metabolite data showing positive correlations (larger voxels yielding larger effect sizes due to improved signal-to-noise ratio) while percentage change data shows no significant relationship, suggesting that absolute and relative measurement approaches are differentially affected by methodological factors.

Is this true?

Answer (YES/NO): NO